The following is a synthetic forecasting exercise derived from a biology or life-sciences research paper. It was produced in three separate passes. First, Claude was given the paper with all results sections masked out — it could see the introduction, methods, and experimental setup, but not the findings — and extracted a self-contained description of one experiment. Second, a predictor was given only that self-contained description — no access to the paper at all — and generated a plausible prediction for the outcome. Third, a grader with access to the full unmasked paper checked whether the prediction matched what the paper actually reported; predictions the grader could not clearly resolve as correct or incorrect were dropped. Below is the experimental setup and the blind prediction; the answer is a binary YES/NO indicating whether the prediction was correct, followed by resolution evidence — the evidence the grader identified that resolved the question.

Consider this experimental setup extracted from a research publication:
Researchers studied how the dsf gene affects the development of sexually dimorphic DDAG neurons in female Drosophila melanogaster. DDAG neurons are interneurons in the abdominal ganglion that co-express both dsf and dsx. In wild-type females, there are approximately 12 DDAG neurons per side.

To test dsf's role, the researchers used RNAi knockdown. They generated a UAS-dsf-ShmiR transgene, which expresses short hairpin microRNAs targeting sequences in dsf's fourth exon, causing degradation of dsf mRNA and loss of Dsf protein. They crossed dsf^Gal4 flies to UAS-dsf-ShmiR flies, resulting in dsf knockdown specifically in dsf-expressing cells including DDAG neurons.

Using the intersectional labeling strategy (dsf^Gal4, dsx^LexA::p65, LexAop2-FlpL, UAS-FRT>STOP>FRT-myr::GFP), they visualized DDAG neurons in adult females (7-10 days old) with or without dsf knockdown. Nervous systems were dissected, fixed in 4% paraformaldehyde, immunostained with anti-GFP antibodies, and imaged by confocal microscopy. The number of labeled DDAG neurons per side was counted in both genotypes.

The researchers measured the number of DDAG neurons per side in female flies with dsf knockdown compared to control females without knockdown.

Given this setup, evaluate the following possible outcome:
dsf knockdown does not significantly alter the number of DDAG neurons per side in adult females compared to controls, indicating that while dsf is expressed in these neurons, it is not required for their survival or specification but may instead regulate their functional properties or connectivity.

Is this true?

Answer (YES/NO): NO